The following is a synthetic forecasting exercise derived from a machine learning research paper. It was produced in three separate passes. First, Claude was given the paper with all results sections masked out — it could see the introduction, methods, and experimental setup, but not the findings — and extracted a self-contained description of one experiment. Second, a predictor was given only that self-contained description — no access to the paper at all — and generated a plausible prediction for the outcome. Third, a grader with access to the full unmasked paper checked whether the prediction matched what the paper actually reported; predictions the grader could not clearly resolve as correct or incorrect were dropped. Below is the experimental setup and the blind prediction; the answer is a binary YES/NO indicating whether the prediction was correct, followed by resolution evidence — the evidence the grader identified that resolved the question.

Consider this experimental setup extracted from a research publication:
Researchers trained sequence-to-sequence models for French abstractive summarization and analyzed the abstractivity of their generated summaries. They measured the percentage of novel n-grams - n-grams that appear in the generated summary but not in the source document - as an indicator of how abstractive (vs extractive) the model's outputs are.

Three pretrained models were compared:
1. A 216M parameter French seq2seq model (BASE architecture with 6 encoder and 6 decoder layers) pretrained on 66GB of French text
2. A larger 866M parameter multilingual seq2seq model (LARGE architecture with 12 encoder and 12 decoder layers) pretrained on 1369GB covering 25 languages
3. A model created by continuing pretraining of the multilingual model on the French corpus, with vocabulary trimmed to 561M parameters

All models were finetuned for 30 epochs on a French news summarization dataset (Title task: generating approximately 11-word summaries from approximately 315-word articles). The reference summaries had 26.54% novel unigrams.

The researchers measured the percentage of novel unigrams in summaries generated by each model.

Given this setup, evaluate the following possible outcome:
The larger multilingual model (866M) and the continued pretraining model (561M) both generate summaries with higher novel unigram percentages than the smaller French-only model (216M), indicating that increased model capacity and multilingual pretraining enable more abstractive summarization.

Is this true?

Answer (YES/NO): YES